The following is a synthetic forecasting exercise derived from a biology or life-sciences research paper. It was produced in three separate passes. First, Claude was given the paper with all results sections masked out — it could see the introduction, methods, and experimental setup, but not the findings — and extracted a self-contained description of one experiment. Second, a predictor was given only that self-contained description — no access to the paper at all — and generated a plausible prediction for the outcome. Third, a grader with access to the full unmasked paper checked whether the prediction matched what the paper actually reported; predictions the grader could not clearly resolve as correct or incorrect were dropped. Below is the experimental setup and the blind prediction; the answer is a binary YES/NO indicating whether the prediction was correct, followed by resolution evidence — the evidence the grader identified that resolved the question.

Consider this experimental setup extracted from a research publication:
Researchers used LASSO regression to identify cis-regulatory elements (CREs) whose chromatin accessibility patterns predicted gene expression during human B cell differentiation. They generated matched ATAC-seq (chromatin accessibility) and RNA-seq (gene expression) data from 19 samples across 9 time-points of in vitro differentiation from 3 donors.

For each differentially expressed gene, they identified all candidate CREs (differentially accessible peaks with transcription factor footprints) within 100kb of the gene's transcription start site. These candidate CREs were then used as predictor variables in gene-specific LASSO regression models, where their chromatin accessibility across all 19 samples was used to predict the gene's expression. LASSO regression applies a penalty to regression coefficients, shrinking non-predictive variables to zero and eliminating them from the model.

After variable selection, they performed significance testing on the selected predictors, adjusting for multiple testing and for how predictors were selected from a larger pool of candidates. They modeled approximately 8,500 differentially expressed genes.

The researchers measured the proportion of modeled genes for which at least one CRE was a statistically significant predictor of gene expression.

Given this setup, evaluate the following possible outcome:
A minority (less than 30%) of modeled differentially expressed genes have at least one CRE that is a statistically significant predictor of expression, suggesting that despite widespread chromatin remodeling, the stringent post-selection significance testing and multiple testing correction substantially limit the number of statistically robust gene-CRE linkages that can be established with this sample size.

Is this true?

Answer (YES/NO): NO